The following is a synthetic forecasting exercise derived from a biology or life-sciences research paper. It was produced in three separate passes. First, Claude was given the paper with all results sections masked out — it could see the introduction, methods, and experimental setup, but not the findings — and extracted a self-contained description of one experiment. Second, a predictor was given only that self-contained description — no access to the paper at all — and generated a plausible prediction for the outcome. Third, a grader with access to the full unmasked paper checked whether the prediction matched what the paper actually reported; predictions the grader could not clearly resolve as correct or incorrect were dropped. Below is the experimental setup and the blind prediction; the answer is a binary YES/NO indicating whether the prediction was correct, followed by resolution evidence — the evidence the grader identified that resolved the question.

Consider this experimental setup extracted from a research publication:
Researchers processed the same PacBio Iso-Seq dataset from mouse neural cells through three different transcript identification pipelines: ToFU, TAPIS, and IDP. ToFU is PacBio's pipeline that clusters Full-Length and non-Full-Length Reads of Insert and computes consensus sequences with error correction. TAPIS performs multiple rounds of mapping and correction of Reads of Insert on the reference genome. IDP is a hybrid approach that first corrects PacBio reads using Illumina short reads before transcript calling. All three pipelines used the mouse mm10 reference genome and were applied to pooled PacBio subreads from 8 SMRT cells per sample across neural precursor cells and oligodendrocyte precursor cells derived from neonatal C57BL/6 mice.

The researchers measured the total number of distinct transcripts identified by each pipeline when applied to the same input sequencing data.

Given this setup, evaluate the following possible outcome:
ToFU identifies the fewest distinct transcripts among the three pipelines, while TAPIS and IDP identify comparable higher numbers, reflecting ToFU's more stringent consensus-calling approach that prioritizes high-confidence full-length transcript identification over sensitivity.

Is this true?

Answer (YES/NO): NO